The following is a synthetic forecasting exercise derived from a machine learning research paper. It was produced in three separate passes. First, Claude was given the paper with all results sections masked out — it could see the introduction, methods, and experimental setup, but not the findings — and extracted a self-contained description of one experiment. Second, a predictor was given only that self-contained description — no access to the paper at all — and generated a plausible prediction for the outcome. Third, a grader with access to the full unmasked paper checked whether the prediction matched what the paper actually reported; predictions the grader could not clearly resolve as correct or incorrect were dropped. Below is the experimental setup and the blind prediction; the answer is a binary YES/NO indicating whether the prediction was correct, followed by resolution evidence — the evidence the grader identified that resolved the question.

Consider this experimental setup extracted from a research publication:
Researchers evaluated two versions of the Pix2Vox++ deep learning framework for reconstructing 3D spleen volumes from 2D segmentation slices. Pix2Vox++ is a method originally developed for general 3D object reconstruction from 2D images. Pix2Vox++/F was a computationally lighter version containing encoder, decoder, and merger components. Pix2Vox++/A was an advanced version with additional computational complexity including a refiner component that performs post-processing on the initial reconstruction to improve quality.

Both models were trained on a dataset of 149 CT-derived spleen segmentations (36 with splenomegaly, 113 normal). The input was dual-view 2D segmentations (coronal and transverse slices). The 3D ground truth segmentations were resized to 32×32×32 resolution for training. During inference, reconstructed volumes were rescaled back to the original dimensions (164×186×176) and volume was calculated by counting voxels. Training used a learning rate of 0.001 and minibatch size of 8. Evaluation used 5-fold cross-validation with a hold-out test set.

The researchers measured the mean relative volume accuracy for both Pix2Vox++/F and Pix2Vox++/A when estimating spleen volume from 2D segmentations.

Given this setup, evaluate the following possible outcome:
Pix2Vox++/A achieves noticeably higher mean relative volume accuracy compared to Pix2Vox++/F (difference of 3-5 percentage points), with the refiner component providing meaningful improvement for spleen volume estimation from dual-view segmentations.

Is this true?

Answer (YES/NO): NO